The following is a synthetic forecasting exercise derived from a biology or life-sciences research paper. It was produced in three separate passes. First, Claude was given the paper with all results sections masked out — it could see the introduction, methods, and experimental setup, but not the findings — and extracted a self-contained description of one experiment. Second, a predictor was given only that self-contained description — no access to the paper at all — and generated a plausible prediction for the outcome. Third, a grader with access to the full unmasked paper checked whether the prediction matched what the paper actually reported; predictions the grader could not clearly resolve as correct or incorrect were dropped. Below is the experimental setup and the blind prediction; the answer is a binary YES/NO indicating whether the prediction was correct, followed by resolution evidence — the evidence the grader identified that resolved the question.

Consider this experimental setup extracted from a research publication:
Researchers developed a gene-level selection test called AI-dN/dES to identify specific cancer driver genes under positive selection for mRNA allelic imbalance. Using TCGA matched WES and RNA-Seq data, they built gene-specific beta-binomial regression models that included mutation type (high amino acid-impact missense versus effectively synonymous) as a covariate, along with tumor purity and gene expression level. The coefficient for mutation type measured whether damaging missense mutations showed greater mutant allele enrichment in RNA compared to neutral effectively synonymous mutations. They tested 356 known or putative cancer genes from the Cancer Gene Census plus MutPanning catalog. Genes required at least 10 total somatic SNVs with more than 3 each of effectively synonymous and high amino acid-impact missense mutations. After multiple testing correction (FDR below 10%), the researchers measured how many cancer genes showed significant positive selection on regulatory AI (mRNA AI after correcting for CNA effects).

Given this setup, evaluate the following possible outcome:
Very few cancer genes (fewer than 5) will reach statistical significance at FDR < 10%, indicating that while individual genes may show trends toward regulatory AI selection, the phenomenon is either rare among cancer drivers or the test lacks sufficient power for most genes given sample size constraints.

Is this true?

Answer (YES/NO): NO